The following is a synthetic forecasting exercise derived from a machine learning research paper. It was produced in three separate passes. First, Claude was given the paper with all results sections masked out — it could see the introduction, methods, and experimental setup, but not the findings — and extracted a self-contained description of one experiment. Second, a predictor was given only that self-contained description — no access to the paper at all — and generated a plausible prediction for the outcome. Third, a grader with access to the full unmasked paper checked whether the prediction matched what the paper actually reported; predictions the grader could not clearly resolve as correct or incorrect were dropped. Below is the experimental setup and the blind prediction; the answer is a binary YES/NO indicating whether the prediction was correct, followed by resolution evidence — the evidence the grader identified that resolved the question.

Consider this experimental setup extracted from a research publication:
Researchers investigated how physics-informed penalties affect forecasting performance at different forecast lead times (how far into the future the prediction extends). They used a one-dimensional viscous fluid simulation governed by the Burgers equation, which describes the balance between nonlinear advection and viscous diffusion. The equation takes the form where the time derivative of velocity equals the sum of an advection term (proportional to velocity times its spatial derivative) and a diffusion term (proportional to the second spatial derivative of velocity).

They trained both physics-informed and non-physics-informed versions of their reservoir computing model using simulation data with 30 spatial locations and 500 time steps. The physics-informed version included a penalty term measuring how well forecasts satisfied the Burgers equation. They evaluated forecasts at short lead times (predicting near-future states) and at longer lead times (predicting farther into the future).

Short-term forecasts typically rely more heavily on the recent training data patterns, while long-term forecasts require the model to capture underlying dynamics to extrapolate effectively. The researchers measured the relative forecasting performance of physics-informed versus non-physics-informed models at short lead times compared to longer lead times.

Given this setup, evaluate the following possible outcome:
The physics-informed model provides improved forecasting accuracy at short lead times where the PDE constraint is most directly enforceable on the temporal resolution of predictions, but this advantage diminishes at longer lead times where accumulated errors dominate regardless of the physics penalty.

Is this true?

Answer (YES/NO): NO